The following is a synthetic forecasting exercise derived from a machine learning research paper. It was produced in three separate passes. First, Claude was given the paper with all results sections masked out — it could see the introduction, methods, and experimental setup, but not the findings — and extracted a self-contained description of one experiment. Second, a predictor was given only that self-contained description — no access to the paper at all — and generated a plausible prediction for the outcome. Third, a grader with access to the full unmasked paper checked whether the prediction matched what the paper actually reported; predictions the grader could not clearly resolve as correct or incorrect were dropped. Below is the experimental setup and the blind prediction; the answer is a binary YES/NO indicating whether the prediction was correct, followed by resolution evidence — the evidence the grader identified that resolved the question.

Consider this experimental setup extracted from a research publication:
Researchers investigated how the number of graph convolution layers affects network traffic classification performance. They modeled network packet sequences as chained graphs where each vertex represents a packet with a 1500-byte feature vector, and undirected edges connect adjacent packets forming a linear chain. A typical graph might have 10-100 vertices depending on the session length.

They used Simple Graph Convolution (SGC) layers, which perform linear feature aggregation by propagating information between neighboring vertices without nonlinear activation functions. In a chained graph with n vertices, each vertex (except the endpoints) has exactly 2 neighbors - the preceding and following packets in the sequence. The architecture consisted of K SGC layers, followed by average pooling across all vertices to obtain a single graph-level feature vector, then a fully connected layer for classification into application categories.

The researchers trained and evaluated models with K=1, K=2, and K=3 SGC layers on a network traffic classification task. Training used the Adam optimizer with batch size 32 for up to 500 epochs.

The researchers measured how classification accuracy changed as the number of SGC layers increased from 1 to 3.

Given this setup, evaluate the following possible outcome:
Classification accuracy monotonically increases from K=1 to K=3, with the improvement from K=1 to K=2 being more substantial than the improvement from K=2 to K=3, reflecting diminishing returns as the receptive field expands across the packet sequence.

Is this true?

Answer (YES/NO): NO